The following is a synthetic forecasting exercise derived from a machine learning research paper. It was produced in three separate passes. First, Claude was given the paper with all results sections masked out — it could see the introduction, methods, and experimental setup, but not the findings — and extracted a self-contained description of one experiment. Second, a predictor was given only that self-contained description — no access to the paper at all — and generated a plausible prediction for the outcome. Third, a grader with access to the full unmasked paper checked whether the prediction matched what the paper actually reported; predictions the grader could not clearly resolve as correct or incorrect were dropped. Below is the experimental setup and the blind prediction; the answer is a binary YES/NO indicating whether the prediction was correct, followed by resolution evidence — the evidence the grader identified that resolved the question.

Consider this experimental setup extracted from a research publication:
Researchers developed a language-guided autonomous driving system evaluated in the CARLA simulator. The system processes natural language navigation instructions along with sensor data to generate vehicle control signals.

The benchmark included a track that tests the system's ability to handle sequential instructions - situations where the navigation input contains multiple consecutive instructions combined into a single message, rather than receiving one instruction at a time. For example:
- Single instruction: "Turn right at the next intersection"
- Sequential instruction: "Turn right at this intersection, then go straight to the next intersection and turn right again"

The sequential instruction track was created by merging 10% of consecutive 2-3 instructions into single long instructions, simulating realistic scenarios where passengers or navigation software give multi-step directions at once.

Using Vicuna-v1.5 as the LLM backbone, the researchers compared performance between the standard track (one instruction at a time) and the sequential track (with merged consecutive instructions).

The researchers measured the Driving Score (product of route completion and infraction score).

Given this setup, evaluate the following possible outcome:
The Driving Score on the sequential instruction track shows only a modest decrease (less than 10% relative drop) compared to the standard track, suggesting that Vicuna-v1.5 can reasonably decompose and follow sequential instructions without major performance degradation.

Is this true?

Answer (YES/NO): YES